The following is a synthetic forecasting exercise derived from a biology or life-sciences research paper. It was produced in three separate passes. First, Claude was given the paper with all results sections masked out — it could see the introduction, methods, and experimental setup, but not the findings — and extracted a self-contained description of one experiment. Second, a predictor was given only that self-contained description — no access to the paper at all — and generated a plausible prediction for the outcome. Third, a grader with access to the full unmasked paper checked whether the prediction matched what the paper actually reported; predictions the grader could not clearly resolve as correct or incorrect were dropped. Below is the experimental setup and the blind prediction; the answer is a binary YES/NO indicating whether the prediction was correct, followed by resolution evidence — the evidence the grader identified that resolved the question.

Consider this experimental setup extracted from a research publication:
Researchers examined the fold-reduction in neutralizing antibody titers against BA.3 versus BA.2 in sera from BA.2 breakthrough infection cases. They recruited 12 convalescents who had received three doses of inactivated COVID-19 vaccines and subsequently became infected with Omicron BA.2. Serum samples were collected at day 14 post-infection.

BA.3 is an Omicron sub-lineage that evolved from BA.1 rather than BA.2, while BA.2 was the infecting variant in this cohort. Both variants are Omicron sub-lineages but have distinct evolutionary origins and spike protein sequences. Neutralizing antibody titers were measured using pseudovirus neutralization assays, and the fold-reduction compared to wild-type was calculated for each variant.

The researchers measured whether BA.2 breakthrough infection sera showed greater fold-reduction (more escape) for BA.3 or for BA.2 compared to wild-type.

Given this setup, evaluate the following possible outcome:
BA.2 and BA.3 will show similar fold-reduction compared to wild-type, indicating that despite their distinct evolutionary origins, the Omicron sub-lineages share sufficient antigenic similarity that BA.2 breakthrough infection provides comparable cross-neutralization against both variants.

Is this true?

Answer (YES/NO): NO